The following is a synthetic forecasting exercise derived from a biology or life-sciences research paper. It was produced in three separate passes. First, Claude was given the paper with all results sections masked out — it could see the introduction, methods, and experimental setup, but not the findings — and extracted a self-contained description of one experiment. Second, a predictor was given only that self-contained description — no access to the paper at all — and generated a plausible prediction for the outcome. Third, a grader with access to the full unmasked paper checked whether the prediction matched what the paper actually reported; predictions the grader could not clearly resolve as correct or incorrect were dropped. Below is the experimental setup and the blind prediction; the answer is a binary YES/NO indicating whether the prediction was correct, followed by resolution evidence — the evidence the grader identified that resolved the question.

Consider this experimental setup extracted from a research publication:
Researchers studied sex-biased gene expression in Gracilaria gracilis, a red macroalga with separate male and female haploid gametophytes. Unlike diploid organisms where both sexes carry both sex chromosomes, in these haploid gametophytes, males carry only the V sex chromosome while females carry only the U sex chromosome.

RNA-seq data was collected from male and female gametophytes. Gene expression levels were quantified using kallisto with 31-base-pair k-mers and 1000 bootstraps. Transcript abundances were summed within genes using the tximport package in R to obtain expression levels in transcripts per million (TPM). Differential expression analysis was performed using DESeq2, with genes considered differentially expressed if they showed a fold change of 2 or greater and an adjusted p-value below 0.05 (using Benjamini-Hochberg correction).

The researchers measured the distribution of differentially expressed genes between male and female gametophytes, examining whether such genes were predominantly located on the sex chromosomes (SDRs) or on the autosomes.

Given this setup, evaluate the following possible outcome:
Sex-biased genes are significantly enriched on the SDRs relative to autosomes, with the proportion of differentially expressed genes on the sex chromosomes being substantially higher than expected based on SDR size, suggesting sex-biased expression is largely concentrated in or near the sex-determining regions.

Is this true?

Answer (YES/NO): NO